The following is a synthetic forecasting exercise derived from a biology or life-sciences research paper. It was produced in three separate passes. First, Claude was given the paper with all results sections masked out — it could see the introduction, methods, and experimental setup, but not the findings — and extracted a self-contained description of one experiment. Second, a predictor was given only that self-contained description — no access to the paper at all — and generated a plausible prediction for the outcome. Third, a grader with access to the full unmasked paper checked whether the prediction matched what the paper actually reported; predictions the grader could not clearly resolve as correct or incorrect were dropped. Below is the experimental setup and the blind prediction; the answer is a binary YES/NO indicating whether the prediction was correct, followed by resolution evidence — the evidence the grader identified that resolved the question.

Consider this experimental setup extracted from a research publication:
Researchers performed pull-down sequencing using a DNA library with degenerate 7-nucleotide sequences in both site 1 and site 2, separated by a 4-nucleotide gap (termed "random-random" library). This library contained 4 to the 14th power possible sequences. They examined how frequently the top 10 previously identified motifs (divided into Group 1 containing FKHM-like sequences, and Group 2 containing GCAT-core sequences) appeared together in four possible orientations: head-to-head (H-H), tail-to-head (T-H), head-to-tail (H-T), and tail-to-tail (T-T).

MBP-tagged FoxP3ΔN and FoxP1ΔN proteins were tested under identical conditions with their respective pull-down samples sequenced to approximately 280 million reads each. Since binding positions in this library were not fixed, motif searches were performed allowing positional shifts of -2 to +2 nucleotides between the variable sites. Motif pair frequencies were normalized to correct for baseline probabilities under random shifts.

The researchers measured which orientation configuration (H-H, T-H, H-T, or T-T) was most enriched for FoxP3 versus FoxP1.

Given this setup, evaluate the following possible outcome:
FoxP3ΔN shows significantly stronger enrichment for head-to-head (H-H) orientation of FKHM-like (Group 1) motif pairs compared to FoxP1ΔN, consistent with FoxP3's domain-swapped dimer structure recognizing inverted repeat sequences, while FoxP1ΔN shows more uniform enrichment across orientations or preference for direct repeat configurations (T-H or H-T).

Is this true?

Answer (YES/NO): YES